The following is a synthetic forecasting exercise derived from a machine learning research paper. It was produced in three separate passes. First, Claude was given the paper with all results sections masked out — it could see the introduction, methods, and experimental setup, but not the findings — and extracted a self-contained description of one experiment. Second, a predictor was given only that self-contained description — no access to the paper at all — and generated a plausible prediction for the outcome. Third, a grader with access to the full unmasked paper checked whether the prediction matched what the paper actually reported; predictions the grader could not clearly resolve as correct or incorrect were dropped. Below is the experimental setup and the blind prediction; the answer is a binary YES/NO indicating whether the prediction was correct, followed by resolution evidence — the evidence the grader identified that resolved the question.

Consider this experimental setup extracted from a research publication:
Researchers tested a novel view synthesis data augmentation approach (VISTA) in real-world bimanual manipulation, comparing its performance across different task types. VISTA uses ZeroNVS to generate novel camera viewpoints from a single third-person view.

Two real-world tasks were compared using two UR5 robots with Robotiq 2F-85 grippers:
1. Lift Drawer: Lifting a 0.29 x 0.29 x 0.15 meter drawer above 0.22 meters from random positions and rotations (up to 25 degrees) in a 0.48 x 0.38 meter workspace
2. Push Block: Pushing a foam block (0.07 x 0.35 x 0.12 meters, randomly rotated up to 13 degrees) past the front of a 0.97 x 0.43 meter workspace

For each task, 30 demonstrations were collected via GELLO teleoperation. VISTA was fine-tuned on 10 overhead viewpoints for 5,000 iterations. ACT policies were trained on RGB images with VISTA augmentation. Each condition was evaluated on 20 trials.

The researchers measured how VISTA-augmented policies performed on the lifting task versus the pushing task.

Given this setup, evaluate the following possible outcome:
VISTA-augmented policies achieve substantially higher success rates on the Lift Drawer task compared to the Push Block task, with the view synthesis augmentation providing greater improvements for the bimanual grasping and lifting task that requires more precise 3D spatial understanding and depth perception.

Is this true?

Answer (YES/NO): NO